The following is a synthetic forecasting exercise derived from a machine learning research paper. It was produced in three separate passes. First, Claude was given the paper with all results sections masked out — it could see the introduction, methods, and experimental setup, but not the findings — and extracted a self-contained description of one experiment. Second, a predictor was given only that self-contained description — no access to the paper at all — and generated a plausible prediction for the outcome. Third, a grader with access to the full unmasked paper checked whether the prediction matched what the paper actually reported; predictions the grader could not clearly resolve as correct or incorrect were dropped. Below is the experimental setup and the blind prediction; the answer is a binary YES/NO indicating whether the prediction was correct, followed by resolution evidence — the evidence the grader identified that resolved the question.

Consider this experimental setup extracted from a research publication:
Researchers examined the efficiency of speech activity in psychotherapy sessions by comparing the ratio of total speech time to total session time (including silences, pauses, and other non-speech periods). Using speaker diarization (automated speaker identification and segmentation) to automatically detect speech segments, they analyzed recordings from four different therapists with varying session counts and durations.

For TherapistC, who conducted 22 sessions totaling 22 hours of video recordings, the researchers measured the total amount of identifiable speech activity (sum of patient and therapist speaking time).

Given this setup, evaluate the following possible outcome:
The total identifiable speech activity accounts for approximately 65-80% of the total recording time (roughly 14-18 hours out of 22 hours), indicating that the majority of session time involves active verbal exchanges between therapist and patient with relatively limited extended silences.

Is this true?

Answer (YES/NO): YES